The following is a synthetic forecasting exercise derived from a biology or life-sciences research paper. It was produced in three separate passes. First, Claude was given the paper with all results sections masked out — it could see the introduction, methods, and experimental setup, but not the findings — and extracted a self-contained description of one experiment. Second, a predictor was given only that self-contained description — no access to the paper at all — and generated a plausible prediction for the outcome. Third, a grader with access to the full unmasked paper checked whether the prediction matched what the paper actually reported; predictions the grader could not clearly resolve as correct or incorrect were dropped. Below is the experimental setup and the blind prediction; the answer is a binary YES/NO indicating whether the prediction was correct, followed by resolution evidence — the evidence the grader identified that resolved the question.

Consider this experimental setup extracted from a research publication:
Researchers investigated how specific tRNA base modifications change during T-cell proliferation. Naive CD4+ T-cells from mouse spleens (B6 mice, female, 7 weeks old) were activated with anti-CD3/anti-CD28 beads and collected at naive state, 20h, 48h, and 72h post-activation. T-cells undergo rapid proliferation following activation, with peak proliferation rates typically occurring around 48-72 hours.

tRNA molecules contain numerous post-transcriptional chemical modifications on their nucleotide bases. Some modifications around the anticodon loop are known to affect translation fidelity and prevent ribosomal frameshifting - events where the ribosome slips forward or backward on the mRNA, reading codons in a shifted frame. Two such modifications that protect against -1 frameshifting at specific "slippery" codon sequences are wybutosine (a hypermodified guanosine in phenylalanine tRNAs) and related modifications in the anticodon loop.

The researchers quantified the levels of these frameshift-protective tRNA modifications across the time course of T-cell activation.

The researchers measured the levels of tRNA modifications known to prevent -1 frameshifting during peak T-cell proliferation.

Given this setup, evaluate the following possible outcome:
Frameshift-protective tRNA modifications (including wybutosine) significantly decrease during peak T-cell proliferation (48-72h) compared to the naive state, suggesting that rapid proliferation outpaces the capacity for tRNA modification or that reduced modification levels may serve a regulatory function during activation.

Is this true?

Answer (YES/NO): NO